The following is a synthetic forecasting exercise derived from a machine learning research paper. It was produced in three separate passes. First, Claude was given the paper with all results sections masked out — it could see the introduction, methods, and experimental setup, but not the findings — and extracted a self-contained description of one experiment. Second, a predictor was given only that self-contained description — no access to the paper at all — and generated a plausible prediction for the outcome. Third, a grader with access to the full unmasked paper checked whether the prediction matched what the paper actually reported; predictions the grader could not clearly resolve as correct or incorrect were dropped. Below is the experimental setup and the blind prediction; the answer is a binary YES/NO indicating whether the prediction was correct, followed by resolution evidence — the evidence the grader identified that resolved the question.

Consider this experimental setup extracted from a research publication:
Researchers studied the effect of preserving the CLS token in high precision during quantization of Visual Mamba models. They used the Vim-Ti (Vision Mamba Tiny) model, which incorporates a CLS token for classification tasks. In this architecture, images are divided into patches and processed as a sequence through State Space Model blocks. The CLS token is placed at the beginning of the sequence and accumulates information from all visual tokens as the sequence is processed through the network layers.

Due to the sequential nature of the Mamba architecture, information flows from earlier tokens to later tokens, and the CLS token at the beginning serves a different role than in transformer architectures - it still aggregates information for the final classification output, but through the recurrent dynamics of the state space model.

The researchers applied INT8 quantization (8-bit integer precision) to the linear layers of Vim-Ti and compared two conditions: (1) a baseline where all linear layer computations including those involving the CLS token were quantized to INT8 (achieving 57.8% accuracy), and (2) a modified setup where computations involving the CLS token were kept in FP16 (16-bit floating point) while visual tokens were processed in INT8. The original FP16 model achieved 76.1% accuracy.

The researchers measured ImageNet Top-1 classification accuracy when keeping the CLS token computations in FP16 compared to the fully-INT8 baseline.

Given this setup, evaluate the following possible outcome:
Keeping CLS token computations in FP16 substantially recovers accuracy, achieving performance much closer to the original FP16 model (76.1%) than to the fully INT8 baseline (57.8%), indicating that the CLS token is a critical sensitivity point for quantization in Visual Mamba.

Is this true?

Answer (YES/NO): YES